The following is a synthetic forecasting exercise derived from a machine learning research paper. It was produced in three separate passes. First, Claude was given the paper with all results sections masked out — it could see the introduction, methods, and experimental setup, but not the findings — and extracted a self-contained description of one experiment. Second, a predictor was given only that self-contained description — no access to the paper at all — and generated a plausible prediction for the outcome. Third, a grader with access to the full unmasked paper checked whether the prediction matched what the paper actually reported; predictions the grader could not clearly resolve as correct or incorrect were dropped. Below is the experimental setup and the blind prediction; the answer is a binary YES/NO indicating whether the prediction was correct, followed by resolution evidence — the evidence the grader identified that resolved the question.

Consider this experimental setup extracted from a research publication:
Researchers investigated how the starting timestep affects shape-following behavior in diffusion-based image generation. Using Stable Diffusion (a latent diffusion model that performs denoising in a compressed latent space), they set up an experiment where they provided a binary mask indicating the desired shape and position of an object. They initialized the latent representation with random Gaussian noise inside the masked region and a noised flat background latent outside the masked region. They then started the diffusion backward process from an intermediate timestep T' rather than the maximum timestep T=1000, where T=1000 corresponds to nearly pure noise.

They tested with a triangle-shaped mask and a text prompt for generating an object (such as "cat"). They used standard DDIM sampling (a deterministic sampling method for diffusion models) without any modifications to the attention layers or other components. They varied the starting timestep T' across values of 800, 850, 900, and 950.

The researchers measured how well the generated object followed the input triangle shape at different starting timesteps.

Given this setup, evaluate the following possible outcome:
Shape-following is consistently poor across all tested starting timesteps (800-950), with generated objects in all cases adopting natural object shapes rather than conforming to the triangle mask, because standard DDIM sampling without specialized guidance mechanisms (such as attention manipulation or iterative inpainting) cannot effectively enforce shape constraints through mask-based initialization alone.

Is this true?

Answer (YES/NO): NO